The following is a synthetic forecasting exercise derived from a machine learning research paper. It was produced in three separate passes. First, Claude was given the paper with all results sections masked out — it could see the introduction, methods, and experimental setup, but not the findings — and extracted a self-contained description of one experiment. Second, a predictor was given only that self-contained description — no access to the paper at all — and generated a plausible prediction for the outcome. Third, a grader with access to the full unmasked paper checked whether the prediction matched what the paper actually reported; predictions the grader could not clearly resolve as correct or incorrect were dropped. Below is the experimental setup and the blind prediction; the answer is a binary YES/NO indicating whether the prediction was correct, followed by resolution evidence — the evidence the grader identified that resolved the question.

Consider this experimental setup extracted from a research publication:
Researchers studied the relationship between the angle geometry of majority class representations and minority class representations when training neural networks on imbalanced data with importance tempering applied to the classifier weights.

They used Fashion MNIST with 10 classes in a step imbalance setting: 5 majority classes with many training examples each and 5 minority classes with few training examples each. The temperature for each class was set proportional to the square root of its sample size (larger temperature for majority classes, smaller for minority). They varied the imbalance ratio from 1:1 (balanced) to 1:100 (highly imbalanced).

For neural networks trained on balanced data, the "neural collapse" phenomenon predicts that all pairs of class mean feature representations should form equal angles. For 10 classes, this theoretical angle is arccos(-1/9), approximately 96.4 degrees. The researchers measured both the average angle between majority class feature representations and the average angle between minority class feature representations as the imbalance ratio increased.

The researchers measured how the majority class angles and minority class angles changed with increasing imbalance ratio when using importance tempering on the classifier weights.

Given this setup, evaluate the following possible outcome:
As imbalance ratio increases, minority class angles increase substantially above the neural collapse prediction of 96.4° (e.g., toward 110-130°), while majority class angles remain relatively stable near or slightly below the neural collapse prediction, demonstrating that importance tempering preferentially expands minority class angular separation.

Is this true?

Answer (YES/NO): NO